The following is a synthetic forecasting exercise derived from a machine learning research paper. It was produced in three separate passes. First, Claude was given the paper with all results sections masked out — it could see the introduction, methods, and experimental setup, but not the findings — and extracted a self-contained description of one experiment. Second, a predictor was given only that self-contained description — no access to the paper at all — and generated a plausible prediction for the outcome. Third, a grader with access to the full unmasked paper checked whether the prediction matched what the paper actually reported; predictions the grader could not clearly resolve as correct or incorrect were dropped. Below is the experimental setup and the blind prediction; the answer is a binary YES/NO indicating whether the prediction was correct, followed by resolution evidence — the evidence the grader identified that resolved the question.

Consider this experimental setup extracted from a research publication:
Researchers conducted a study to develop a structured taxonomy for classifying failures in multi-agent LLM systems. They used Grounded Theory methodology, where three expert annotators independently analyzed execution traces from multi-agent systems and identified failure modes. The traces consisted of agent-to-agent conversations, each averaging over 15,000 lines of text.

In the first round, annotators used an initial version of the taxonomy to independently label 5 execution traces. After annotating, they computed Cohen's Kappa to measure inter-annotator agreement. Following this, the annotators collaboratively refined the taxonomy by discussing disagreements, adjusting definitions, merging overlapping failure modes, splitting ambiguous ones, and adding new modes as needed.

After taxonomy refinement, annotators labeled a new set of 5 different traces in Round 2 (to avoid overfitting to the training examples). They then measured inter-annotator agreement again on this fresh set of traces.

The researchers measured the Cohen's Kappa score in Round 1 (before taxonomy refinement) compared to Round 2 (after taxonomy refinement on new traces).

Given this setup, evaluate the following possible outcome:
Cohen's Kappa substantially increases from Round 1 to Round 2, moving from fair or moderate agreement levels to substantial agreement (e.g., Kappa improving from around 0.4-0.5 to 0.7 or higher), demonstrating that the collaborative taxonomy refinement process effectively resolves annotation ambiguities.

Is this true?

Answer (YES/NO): NO